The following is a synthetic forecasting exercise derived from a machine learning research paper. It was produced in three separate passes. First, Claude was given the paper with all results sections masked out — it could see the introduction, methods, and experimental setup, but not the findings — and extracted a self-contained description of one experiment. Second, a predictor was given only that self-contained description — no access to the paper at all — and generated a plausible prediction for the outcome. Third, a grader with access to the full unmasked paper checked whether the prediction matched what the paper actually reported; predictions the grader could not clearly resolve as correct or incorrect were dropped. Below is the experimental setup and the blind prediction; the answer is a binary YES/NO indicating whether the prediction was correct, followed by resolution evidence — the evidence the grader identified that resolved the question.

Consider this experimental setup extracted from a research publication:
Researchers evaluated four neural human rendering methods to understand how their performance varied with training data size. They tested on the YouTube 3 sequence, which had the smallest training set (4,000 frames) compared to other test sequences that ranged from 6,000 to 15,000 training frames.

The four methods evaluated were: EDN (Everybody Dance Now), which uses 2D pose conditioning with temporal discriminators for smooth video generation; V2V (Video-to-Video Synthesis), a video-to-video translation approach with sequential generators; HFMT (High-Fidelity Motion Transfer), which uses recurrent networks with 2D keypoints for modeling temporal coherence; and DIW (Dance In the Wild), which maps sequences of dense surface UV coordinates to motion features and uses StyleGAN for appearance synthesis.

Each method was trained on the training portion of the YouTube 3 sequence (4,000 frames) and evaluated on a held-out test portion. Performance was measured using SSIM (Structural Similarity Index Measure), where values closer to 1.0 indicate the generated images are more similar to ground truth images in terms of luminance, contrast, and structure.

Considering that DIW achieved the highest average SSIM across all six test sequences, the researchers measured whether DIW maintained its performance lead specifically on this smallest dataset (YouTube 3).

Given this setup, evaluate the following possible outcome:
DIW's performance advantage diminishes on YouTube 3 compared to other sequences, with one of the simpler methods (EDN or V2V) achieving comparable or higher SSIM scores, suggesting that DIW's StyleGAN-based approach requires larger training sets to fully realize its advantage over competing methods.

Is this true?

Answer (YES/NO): NO